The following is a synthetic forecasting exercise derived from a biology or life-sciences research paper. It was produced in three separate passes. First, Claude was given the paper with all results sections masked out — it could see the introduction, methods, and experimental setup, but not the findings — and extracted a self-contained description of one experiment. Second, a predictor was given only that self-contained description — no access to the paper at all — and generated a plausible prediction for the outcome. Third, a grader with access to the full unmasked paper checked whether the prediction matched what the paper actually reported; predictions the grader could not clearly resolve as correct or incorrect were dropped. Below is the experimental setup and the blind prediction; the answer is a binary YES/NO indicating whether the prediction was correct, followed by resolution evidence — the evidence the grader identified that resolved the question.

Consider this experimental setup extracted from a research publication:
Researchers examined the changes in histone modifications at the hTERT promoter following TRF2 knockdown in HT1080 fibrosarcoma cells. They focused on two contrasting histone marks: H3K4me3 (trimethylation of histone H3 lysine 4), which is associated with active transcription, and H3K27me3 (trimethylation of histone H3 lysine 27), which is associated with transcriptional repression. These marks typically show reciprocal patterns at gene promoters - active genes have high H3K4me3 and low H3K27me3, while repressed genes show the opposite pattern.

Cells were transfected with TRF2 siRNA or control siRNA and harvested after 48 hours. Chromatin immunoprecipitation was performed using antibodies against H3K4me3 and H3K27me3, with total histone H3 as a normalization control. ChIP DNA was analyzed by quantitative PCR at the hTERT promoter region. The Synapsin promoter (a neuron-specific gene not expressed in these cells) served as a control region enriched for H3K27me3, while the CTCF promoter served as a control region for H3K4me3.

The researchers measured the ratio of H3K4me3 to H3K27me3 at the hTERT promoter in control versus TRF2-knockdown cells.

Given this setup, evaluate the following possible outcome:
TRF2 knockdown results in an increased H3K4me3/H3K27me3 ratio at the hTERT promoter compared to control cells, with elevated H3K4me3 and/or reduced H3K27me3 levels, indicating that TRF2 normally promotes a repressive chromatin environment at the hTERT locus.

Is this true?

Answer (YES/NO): YES